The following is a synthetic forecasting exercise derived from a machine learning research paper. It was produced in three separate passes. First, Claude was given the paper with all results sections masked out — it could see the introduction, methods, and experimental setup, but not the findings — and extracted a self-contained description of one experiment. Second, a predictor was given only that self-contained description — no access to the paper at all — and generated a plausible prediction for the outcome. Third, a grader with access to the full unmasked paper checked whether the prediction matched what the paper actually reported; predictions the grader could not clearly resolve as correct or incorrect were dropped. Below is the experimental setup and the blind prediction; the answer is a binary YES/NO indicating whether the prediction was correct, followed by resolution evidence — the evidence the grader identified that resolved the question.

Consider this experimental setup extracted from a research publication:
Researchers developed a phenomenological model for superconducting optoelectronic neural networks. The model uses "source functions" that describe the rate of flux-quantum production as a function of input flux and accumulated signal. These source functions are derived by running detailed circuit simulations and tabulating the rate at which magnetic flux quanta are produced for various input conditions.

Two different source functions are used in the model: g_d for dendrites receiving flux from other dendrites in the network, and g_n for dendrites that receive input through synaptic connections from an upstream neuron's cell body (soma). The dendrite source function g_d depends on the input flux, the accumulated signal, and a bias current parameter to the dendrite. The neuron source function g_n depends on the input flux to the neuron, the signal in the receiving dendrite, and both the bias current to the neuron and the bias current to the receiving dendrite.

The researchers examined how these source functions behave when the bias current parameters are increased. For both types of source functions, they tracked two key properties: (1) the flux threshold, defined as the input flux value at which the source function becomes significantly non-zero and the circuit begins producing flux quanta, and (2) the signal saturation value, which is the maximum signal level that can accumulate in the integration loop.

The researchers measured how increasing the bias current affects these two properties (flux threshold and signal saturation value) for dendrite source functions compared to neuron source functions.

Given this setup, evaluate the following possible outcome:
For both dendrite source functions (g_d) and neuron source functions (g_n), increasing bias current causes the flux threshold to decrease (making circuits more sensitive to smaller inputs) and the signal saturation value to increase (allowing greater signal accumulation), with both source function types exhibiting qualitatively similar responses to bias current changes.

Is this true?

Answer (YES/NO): NO